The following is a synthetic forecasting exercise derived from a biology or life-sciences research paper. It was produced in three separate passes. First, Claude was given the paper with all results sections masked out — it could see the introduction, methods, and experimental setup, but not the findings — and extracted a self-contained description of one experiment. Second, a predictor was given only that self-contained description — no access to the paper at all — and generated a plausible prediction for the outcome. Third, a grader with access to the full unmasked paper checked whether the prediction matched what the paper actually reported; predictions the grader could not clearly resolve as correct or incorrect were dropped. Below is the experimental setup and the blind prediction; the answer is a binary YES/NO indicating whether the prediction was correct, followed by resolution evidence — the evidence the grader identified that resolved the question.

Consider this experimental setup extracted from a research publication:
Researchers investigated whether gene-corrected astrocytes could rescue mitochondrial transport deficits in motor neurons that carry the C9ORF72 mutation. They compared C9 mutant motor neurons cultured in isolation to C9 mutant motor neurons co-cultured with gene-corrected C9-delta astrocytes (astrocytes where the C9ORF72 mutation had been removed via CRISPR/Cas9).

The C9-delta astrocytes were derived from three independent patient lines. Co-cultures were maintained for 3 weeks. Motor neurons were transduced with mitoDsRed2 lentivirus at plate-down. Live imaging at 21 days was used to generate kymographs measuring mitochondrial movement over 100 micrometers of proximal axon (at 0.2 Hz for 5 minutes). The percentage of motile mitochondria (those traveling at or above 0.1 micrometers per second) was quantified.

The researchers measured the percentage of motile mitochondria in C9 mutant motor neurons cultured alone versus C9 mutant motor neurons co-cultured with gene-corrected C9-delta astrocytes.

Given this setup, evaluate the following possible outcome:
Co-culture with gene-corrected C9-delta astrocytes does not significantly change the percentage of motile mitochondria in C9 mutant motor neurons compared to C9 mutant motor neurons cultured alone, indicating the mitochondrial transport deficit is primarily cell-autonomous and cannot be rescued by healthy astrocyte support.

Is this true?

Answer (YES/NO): NO